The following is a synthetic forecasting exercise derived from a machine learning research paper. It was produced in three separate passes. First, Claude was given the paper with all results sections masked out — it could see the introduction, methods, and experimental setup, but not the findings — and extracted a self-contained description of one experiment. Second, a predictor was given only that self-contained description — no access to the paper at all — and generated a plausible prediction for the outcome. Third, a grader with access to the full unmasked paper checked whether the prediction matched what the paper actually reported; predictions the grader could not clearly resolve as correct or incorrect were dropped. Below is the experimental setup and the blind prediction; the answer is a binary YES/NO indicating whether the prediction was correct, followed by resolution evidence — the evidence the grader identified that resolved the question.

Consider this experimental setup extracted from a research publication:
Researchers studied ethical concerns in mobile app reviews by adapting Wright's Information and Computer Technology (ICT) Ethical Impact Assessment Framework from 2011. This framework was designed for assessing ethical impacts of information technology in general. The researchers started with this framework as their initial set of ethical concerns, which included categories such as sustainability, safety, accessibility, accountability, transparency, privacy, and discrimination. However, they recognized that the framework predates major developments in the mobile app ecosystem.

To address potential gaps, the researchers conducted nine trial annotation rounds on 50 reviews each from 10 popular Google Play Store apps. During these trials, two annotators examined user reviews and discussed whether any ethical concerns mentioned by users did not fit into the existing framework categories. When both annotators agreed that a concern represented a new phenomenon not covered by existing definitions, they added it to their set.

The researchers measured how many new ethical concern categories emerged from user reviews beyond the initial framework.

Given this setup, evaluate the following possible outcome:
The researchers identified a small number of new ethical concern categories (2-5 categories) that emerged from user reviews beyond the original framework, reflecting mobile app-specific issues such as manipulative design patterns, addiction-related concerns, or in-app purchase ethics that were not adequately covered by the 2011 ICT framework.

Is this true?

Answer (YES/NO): NO